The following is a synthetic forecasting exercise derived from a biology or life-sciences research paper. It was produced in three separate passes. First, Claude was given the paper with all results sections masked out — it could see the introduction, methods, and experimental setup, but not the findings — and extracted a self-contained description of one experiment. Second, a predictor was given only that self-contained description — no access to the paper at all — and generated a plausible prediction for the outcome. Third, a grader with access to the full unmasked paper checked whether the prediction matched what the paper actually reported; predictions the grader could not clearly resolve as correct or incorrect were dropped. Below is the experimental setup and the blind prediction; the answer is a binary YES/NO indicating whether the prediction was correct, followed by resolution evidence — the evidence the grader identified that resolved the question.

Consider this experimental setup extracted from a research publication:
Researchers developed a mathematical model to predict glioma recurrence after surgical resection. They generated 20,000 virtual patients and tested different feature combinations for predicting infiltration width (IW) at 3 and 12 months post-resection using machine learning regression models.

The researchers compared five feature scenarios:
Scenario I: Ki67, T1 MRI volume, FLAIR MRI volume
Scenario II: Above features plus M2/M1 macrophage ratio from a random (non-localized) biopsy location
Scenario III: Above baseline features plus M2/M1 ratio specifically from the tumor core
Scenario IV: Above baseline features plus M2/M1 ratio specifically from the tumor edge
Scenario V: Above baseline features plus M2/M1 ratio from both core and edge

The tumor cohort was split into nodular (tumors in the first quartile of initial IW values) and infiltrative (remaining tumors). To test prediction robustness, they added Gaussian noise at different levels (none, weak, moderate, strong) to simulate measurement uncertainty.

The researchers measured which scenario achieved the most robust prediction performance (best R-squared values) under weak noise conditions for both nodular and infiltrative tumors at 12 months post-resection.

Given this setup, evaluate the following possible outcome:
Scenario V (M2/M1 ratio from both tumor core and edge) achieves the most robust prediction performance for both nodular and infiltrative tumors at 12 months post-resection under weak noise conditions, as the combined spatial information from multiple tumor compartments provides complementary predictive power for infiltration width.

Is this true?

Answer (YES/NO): YES